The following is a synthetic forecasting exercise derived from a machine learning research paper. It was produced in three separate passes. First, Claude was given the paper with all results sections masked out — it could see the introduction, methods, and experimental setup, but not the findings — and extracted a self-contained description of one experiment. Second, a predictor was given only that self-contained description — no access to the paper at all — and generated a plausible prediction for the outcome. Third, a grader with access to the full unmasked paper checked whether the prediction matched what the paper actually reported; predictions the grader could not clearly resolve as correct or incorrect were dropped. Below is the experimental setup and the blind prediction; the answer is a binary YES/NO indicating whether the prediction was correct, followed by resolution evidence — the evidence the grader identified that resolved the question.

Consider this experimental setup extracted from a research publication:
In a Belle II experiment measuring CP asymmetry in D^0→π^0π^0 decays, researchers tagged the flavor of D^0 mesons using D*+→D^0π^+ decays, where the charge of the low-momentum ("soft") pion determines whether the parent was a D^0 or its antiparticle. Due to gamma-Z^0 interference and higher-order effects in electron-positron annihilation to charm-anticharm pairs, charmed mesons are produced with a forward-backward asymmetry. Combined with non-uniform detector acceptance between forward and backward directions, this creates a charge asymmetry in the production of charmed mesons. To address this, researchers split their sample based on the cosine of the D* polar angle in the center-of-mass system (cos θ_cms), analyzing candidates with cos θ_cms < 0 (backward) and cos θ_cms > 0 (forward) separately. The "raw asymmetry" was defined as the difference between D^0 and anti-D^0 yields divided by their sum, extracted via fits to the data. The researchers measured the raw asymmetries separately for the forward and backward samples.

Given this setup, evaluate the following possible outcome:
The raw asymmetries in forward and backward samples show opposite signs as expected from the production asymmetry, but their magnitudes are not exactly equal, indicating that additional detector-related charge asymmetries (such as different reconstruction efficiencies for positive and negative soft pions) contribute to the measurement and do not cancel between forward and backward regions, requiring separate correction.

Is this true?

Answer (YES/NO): YES